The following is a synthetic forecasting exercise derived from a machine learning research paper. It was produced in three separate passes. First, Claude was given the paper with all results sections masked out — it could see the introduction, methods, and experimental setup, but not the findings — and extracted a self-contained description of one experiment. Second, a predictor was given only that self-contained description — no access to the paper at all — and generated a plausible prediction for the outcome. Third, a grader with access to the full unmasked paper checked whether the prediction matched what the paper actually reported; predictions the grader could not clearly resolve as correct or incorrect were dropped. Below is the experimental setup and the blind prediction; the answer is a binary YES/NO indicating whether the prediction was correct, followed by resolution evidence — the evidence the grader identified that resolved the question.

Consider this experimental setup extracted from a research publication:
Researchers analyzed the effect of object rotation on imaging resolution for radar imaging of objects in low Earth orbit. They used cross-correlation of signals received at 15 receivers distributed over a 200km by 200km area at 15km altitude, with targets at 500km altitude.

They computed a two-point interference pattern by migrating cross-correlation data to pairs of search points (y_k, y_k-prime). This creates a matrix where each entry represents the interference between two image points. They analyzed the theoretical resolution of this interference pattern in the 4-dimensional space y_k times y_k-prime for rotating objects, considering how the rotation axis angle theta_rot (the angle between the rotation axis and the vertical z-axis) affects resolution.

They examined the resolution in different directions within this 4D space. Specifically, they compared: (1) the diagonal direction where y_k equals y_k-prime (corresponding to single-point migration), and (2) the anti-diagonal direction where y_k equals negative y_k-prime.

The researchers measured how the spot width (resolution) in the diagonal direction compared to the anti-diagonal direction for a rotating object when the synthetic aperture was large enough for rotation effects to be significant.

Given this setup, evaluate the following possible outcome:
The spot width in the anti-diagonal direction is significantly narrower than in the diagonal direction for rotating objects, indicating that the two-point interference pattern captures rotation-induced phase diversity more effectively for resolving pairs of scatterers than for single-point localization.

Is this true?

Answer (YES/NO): YES